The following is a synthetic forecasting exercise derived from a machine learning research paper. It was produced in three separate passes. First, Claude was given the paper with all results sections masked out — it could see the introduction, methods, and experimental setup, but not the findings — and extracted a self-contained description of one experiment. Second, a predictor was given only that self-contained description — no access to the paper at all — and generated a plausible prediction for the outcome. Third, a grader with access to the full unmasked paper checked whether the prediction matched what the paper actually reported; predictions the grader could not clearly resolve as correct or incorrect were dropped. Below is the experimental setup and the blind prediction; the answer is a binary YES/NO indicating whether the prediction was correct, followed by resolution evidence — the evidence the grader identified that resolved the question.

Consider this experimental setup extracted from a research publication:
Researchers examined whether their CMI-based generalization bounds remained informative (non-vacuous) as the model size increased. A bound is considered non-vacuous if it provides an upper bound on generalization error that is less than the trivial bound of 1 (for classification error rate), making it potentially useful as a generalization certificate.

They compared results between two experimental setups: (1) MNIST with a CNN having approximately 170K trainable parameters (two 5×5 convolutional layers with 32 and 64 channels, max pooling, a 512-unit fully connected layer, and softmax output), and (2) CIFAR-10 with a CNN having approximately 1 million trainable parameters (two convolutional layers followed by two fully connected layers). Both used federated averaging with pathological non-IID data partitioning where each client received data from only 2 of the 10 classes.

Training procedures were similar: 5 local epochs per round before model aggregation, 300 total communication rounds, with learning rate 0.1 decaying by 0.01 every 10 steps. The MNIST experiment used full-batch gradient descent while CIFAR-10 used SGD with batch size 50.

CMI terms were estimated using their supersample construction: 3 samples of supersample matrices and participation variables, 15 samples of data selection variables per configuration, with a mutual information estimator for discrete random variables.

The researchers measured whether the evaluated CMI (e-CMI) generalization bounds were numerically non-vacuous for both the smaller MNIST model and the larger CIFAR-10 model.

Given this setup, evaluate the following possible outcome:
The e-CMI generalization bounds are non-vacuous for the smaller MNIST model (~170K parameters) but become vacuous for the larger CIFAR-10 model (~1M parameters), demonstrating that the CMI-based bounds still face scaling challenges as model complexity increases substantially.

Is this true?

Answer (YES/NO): NO